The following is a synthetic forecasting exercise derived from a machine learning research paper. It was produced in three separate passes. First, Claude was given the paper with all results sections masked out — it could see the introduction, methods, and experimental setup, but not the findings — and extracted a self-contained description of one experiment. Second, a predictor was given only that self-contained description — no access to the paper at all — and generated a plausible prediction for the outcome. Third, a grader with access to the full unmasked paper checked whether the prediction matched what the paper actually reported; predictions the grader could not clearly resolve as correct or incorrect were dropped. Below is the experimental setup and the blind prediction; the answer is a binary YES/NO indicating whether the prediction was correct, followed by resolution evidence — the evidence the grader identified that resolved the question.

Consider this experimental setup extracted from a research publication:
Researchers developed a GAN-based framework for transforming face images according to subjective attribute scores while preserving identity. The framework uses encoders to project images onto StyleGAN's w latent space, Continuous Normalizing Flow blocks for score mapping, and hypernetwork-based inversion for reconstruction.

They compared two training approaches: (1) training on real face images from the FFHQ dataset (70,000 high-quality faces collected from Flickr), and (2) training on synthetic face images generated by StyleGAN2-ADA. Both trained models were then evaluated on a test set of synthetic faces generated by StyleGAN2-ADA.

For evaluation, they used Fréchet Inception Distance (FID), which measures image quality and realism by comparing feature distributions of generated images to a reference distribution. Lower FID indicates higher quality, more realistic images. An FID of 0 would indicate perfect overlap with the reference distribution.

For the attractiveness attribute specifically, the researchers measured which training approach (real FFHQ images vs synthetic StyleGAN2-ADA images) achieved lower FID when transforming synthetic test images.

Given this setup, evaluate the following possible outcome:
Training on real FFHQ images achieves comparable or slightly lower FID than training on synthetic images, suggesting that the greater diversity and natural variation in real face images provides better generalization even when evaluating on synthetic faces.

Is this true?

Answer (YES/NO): NO